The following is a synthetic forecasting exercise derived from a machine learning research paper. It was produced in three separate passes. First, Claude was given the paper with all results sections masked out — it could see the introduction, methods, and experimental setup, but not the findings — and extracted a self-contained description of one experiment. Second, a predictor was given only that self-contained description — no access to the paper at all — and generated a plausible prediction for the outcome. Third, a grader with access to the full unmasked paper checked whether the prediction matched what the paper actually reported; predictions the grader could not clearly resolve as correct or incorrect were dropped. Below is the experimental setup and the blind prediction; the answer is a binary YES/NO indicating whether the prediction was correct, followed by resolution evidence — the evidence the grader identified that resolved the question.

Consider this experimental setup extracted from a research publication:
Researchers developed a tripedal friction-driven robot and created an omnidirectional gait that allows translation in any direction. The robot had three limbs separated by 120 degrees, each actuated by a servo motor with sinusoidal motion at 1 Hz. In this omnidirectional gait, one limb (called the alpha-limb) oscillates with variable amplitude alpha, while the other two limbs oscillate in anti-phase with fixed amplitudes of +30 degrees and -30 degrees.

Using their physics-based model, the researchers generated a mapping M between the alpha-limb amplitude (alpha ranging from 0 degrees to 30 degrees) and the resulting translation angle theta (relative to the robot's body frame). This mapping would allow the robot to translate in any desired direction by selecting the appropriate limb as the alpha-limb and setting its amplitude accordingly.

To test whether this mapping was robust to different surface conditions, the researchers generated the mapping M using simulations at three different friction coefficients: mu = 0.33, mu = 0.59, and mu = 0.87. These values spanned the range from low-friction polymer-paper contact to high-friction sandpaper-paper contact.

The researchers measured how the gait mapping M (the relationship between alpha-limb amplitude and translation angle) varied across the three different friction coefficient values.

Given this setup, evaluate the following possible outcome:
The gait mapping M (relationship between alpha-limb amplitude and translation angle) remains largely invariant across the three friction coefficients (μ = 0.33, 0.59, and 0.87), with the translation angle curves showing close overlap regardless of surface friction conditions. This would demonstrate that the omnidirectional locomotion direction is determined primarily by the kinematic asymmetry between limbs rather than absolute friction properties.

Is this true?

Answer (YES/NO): YES